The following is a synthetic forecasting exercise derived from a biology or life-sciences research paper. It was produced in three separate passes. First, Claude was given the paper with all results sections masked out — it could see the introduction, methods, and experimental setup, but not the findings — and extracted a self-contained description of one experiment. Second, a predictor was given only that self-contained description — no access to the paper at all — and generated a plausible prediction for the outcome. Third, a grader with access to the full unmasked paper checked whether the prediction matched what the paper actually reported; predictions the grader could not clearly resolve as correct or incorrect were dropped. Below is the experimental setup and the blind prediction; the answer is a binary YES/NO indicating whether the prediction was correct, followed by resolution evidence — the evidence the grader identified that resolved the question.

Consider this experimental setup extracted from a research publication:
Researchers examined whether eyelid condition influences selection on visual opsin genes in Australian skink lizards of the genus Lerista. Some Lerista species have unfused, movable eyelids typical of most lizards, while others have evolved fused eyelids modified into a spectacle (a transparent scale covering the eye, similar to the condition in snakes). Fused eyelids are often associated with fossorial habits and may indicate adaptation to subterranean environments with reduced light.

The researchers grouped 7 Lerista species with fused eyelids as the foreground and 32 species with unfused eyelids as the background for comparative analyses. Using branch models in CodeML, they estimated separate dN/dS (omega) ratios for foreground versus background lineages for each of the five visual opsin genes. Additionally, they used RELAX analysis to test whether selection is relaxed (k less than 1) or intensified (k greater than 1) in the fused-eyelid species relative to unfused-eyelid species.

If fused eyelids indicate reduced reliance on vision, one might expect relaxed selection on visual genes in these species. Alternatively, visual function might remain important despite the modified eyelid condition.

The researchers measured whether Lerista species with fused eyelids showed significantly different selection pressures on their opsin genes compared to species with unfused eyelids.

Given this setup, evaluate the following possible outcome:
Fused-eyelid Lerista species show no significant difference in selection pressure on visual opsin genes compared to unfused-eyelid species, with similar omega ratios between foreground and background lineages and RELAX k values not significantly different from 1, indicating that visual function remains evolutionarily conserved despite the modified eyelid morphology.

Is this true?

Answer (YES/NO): YES